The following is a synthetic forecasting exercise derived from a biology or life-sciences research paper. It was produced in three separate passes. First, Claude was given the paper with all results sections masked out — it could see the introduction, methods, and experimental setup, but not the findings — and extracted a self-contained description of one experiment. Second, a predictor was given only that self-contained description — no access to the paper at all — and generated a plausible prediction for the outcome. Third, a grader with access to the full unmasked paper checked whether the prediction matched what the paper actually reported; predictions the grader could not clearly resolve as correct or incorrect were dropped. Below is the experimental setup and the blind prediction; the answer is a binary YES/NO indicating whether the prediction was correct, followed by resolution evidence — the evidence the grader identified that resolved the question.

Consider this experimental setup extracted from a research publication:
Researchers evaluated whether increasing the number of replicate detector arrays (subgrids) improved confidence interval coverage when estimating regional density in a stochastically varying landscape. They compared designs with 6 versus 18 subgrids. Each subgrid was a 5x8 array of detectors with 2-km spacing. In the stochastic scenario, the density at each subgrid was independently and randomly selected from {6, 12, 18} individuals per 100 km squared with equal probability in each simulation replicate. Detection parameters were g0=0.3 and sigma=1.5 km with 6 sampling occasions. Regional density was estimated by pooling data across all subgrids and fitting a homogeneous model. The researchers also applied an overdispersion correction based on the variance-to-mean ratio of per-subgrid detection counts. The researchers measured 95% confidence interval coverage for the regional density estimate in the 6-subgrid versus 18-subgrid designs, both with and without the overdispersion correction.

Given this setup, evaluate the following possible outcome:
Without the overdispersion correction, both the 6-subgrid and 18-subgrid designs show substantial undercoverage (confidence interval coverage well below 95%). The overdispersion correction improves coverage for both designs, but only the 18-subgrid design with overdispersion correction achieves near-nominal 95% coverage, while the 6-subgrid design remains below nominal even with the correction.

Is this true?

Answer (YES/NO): YES